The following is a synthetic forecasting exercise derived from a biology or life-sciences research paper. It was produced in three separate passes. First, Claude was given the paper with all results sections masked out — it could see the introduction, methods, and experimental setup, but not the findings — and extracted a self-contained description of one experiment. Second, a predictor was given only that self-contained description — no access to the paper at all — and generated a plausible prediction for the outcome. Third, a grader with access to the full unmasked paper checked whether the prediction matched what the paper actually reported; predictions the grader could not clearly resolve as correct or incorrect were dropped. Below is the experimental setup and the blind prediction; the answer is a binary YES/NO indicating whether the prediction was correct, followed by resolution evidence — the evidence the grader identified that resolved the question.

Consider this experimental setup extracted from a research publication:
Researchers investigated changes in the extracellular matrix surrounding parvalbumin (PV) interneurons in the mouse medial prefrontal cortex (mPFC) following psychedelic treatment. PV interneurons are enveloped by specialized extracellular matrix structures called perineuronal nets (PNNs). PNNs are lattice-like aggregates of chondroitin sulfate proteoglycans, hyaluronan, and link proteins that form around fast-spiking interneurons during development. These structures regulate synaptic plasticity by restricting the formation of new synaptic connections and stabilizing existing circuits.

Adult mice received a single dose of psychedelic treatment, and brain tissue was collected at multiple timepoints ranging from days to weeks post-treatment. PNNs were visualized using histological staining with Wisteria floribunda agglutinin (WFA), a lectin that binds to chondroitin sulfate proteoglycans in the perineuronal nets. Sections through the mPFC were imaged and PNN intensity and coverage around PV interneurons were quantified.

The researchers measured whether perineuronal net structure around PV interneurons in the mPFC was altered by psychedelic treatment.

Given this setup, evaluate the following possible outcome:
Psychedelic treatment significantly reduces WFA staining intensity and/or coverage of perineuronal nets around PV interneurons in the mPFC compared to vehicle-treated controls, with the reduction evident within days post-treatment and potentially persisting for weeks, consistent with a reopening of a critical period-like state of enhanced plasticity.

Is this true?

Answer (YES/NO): NO